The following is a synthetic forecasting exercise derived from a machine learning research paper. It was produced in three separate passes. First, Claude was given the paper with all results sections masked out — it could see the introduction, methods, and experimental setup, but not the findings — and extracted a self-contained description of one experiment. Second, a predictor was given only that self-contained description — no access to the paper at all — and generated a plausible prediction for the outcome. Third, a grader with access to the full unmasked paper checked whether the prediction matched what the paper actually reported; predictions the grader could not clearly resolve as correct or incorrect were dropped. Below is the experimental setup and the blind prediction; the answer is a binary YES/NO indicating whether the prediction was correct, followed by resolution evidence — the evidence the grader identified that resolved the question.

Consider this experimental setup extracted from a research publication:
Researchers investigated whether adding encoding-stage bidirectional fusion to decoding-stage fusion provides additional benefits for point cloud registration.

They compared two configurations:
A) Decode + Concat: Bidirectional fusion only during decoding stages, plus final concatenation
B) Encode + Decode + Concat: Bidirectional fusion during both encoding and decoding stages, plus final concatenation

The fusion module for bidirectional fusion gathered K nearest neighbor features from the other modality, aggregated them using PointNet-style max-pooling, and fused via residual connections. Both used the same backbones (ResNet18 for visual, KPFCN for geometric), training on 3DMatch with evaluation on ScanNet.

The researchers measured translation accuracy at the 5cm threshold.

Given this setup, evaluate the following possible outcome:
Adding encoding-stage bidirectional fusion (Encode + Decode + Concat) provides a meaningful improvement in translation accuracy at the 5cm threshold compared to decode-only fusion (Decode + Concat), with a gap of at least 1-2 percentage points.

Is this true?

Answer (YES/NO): NO